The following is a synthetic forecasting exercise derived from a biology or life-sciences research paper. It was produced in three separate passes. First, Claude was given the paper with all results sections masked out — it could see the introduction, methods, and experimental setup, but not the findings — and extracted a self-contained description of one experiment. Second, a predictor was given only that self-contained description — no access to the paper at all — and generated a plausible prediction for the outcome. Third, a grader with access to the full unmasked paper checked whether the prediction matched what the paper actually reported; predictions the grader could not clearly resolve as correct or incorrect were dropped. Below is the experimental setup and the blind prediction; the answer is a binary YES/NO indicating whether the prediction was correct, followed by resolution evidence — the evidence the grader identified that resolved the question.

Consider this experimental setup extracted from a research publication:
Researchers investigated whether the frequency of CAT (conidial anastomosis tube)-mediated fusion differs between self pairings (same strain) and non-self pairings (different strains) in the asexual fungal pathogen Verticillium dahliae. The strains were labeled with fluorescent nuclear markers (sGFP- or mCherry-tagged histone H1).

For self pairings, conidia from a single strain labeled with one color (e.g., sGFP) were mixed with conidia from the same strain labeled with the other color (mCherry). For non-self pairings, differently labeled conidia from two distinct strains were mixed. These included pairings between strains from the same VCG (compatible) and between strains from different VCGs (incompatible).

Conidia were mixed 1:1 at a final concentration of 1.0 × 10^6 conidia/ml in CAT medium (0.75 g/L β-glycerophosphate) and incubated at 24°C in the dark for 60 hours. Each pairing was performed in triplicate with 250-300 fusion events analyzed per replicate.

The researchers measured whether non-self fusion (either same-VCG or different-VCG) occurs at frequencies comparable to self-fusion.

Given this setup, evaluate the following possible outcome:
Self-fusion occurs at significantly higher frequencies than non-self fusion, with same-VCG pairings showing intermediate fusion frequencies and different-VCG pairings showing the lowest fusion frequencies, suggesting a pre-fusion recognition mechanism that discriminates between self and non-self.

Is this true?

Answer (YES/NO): NO